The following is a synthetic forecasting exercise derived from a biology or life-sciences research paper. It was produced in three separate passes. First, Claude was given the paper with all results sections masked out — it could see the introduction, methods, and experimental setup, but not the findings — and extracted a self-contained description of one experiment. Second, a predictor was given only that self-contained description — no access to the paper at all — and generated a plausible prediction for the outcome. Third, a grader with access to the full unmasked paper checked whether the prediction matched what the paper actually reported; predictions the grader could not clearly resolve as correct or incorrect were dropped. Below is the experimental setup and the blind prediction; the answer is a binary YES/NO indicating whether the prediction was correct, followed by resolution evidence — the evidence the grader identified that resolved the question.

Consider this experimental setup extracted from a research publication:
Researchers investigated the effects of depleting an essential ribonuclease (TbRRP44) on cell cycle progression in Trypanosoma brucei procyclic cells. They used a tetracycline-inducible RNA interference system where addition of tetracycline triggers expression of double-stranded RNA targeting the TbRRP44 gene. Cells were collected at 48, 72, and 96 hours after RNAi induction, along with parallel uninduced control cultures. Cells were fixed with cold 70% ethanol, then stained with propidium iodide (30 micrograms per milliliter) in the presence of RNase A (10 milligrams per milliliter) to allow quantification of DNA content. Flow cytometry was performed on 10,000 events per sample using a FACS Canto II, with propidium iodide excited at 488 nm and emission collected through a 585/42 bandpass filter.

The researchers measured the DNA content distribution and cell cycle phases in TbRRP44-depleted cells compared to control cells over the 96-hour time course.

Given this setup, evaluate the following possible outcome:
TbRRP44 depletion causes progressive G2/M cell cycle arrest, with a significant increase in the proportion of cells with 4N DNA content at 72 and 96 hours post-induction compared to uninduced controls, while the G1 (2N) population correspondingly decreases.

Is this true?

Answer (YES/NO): NO